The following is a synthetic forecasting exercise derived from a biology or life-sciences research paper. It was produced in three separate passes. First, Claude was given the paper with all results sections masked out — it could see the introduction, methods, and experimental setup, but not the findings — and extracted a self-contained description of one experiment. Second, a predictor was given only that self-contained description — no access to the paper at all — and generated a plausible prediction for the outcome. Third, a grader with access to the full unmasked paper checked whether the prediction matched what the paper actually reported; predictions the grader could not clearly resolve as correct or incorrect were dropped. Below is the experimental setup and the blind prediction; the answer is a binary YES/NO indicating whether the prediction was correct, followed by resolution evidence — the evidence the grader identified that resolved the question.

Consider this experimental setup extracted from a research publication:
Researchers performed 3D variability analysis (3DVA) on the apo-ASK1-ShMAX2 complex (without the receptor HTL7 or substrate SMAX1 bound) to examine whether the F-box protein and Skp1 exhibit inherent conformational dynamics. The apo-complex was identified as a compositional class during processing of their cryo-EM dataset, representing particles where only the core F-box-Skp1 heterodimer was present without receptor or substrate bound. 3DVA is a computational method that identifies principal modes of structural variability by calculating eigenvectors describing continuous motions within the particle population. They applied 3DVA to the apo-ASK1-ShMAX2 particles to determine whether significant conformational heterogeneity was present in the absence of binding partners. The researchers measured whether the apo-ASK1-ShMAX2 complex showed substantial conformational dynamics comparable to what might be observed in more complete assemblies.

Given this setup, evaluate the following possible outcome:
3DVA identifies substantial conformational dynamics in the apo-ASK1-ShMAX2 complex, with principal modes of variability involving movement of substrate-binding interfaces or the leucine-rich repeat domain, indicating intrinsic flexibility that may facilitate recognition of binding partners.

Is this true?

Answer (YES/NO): NO